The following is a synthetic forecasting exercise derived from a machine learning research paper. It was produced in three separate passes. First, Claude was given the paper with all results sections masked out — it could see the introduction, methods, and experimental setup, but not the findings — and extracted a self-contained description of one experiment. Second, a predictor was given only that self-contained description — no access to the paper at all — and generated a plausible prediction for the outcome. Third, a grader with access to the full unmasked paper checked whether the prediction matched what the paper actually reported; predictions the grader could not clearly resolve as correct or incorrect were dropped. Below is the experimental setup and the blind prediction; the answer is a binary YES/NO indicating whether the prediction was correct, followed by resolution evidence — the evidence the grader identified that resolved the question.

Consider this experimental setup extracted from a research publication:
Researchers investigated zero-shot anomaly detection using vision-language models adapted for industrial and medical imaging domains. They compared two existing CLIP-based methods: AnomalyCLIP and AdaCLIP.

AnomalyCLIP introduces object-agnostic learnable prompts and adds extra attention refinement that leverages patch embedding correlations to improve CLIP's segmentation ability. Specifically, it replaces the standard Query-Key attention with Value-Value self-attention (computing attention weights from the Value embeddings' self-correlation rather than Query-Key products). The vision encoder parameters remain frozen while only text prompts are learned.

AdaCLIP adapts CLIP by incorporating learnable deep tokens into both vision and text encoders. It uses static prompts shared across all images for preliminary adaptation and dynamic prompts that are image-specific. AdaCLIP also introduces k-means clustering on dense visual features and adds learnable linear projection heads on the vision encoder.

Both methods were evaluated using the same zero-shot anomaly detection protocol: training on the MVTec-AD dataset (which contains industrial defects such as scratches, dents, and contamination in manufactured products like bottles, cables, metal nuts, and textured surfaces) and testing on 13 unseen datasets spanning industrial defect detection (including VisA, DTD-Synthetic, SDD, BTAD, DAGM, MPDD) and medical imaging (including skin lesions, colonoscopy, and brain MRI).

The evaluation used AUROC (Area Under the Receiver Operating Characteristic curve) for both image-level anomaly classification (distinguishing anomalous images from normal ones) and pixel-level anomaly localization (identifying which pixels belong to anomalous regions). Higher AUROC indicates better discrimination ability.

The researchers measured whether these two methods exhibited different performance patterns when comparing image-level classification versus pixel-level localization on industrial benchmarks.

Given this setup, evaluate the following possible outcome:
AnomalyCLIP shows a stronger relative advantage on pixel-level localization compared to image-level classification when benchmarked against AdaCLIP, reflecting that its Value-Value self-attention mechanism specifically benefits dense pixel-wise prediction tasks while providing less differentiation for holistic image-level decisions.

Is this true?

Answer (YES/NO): YES